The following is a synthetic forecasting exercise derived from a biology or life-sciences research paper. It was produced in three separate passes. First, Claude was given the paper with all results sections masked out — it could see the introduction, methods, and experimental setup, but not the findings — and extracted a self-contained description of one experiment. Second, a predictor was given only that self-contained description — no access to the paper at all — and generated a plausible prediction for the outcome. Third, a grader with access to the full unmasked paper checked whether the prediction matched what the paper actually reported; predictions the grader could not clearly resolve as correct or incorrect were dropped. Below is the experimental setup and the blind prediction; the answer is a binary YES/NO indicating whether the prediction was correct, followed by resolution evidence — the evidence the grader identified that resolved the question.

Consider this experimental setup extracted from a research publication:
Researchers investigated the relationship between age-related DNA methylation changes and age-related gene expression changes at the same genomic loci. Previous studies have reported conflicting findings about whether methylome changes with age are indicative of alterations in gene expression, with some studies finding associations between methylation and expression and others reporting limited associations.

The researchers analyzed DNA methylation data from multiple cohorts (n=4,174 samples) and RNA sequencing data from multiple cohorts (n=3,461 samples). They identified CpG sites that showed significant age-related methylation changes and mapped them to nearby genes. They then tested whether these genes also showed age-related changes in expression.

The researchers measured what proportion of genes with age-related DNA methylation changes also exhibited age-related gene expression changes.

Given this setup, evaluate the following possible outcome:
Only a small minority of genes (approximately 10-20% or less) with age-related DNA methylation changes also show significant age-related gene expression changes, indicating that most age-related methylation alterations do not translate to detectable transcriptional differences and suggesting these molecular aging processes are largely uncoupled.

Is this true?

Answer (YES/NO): YES